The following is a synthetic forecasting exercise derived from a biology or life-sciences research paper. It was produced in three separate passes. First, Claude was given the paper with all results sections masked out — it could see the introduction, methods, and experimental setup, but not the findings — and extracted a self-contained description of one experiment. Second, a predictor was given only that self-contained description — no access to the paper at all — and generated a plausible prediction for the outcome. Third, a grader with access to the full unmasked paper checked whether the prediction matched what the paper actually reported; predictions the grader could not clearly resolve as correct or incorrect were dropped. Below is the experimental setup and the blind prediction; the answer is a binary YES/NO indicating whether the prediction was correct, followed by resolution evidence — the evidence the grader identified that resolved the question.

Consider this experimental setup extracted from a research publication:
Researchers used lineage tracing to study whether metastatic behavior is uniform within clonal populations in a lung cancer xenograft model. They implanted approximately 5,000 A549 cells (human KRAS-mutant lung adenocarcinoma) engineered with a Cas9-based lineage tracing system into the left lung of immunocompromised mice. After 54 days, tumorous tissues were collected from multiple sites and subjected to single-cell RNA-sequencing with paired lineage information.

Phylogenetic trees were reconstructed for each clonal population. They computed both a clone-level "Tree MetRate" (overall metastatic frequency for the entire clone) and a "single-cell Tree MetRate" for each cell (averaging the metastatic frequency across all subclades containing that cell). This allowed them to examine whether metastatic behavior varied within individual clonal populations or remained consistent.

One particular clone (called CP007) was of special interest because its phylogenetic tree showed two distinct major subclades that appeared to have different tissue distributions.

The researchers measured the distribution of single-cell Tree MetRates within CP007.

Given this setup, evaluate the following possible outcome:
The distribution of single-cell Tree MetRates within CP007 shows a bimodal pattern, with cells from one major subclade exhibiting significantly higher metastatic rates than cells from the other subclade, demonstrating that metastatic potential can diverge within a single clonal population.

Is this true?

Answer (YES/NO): YES